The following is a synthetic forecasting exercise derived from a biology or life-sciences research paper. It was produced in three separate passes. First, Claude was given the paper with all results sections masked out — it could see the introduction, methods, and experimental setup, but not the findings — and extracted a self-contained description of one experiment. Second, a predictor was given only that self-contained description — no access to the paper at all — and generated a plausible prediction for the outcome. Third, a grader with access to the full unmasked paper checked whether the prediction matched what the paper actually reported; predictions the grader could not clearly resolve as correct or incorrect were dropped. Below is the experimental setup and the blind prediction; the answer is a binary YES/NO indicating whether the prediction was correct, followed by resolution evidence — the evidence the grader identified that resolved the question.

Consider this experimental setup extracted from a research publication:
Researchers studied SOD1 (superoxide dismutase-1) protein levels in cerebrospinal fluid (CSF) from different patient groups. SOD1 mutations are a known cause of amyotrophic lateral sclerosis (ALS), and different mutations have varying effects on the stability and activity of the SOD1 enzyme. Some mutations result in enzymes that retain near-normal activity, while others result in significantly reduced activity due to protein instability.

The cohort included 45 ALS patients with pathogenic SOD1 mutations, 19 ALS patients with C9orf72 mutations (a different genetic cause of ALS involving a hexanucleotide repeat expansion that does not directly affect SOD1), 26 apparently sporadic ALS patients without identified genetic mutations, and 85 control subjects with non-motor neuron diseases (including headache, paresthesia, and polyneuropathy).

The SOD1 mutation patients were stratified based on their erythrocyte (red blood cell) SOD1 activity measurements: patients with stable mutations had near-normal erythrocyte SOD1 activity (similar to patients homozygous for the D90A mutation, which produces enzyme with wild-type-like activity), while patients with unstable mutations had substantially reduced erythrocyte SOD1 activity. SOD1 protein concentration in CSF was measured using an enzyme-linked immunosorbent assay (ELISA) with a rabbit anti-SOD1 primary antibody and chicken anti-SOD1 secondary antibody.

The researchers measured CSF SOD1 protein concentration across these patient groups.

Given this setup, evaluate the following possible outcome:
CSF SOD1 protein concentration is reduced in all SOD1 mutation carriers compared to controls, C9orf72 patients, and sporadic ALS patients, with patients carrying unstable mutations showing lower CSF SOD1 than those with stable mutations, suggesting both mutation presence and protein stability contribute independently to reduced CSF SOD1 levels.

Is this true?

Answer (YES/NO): YES